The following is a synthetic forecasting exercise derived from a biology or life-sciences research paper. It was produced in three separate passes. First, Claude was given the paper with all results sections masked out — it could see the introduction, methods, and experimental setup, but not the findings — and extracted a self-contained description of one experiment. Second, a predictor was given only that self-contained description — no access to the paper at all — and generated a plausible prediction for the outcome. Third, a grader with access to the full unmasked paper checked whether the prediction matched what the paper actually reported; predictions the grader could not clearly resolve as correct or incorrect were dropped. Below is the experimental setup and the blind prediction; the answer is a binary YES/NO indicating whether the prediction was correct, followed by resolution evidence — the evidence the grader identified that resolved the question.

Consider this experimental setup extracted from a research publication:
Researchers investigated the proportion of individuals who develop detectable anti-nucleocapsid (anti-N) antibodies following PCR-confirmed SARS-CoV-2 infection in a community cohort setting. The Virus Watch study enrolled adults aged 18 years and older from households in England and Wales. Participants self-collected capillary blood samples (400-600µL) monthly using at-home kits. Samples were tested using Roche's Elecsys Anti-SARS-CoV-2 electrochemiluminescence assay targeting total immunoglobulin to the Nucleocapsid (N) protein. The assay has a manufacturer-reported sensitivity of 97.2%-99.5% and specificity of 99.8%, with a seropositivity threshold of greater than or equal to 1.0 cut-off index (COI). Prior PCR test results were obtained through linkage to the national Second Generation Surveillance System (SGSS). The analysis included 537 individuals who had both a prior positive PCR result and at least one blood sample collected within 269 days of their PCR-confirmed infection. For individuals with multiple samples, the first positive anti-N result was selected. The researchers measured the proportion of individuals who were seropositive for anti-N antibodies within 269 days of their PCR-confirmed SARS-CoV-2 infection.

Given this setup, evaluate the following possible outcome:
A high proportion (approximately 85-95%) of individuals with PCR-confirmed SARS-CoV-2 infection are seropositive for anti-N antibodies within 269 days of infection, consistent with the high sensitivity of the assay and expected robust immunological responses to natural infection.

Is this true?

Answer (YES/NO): NO